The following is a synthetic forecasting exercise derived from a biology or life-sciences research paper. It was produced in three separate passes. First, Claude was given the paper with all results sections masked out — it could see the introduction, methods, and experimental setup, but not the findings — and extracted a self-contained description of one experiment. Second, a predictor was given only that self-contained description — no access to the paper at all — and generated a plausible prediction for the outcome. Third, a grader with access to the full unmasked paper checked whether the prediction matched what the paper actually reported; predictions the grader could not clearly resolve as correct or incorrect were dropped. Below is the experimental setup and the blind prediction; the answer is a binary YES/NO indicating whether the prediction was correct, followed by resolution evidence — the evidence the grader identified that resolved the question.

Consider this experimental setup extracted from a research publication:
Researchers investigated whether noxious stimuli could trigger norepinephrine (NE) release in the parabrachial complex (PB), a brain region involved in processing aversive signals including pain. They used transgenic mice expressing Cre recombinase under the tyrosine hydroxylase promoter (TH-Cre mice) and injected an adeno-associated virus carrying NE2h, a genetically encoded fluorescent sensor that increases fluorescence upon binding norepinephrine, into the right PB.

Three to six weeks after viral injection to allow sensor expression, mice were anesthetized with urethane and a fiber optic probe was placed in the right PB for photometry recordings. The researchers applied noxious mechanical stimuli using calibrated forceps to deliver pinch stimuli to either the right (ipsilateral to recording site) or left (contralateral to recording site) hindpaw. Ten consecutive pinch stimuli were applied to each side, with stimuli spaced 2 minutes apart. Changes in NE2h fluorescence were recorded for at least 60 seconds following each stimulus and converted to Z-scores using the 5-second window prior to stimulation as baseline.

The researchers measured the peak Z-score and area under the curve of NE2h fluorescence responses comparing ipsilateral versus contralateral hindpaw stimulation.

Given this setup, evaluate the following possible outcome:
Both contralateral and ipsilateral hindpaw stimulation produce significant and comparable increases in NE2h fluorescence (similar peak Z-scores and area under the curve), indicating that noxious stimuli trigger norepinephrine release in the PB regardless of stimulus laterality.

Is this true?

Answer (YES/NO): NO